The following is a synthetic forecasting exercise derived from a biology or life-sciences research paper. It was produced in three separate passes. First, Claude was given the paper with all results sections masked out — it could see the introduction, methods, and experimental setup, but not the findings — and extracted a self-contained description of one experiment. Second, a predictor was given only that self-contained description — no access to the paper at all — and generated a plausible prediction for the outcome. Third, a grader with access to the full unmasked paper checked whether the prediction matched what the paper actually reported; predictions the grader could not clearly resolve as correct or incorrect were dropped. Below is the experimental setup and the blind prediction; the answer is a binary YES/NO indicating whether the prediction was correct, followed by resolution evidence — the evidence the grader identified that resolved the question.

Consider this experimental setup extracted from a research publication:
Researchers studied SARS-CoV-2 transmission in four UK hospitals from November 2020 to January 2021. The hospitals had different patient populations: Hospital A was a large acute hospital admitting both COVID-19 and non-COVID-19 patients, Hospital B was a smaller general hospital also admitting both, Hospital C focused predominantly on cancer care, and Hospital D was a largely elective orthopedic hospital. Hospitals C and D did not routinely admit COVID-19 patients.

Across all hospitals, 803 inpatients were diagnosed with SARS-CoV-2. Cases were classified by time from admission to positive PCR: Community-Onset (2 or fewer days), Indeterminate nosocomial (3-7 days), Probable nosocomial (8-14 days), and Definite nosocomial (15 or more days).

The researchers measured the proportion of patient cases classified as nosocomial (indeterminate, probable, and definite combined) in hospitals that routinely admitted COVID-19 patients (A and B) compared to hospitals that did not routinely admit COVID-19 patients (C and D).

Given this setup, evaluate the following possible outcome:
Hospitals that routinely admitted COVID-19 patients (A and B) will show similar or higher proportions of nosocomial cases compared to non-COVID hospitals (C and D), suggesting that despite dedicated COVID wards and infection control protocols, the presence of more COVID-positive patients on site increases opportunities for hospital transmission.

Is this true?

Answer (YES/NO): YES